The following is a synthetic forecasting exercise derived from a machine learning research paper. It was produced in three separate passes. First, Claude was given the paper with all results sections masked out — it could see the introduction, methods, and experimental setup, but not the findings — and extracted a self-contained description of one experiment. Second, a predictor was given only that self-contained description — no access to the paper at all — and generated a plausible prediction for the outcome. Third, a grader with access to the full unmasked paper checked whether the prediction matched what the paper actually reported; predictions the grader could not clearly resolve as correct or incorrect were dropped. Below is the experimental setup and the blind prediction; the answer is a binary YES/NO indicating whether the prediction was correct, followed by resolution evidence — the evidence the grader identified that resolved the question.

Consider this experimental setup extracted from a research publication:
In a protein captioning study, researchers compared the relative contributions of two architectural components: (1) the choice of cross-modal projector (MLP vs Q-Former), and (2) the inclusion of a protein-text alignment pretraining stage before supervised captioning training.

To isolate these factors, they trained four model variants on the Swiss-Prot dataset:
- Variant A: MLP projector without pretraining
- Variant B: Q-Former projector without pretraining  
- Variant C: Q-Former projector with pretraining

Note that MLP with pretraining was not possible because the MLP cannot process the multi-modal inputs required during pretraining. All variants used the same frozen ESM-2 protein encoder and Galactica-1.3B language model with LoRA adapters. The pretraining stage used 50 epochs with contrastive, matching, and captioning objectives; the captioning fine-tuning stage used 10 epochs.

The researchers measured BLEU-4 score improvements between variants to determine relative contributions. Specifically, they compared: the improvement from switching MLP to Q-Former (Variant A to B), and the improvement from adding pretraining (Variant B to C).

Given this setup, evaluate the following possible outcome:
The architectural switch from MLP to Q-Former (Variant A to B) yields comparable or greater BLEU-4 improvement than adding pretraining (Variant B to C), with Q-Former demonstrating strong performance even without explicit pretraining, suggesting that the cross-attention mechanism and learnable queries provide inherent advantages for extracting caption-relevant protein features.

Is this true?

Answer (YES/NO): NO